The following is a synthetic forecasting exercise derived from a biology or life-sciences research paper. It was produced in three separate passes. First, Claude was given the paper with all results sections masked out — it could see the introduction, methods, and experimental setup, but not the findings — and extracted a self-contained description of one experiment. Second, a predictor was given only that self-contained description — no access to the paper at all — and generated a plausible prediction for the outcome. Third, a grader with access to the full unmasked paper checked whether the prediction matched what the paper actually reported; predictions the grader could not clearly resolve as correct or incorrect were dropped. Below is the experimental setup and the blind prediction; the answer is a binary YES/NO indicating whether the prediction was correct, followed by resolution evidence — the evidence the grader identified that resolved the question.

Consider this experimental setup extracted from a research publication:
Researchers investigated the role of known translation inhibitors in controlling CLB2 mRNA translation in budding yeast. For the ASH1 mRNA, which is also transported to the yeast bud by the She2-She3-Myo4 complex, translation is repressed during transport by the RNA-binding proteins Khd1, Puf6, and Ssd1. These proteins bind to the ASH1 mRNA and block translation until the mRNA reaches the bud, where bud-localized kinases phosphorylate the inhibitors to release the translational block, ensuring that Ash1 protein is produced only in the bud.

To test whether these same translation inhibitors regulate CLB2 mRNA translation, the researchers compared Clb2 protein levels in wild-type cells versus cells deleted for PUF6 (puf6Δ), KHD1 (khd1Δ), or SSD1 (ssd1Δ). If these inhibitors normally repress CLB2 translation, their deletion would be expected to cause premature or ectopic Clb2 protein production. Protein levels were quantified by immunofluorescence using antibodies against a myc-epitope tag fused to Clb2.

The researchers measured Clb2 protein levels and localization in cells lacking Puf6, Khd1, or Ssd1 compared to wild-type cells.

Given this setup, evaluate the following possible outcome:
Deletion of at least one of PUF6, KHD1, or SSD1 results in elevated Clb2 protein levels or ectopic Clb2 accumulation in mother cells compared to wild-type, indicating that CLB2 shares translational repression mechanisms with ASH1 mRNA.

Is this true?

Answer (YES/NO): NO